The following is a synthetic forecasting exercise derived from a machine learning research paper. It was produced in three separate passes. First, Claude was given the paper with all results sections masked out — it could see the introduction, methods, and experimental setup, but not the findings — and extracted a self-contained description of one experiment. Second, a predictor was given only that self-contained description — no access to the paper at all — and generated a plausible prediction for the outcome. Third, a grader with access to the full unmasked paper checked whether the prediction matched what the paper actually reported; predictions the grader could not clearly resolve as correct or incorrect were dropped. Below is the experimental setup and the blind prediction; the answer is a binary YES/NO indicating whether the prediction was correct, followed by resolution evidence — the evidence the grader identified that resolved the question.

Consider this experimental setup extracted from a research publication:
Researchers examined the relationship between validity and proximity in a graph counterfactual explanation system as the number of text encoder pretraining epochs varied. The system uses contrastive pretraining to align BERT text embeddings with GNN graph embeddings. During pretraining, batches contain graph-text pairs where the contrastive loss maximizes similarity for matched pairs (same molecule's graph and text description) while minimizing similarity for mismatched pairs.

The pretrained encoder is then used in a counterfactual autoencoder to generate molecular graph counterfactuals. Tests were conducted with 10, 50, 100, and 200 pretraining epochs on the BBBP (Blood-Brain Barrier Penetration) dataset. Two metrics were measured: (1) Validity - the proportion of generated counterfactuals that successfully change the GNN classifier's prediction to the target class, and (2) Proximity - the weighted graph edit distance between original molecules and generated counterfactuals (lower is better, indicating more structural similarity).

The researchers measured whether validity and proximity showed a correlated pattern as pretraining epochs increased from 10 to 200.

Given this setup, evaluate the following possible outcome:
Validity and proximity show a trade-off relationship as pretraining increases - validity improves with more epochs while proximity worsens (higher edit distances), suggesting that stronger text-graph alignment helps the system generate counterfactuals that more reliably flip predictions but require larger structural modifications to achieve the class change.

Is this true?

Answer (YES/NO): NO